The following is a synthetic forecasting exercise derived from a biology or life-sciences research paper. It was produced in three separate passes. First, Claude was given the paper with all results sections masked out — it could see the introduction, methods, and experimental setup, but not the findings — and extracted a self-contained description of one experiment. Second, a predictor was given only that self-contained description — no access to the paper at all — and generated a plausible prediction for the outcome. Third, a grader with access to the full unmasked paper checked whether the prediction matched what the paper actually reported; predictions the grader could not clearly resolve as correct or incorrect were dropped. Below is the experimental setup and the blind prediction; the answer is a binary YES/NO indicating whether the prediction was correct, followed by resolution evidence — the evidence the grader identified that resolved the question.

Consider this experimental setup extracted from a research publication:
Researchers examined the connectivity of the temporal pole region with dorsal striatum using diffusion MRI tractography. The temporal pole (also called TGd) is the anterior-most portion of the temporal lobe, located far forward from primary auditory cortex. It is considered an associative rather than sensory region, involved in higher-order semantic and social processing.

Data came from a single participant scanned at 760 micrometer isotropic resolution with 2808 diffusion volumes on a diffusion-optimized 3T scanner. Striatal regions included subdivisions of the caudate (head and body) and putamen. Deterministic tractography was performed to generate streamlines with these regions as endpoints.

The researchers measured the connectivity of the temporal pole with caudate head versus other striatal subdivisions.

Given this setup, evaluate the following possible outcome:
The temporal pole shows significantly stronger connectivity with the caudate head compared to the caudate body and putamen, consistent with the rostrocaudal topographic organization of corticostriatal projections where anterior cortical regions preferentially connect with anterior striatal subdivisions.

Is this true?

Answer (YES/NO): NO